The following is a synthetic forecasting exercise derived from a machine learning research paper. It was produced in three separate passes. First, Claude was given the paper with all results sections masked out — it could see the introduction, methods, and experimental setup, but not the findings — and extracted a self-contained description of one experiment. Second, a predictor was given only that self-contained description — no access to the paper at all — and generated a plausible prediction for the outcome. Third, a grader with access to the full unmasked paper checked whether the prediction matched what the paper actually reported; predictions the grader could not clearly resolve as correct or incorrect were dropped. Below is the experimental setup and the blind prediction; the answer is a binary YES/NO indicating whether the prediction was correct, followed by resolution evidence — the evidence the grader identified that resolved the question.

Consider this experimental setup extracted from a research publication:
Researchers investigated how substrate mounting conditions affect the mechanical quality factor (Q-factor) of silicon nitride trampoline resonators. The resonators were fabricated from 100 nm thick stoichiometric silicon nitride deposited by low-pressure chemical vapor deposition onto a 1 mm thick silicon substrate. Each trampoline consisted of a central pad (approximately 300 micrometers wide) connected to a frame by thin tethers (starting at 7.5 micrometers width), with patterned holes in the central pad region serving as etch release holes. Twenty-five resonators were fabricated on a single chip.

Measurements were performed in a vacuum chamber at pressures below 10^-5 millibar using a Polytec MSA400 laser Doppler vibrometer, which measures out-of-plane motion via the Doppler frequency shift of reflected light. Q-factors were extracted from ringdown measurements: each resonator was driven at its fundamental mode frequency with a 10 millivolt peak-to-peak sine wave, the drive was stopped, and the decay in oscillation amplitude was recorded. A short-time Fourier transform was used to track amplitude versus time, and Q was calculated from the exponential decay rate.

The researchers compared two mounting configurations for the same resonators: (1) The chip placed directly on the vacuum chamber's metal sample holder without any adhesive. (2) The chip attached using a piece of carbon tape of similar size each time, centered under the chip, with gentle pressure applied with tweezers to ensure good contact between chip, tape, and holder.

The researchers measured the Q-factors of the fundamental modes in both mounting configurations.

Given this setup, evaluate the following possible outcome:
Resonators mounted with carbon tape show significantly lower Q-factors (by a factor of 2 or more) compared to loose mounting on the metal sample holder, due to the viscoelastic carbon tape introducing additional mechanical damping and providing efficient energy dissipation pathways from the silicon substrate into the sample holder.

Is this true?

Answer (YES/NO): NO